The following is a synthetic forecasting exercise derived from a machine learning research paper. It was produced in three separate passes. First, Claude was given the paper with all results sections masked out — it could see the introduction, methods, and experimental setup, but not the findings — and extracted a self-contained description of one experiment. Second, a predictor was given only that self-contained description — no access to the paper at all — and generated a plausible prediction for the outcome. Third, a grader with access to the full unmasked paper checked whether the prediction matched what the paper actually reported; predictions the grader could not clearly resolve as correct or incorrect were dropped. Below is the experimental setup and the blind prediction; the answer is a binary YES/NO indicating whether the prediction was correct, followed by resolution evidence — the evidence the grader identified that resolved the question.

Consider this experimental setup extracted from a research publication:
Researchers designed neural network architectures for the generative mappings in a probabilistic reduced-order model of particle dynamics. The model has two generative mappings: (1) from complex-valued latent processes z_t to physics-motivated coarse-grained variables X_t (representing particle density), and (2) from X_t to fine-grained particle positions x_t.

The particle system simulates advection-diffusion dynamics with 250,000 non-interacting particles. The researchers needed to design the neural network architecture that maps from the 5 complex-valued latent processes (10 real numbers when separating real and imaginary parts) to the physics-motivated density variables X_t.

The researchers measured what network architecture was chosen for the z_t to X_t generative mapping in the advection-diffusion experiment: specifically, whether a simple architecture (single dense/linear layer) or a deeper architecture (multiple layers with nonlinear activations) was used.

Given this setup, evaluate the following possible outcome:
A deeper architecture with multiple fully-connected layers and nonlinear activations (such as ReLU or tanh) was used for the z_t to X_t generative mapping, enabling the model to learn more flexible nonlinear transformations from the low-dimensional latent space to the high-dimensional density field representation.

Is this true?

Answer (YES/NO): NO